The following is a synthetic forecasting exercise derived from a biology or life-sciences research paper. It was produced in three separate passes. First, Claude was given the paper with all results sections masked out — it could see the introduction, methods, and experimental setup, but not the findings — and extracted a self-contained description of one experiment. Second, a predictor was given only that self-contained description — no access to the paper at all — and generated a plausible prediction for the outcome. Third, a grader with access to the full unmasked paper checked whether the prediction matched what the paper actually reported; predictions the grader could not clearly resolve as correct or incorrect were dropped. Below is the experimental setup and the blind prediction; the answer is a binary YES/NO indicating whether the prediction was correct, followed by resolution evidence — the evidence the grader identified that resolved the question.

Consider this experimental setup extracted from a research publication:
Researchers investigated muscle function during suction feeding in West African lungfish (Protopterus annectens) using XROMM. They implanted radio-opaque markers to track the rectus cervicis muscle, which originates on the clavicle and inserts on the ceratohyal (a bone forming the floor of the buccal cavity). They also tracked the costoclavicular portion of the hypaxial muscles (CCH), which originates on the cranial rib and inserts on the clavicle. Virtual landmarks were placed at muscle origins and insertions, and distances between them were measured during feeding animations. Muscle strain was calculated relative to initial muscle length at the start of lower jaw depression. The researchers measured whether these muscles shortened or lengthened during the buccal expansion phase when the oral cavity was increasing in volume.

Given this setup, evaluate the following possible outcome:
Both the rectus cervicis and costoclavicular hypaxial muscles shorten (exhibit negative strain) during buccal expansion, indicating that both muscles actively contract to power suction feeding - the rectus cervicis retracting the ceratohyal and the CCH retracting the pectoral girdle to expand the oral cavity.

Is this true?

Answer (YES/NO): YES